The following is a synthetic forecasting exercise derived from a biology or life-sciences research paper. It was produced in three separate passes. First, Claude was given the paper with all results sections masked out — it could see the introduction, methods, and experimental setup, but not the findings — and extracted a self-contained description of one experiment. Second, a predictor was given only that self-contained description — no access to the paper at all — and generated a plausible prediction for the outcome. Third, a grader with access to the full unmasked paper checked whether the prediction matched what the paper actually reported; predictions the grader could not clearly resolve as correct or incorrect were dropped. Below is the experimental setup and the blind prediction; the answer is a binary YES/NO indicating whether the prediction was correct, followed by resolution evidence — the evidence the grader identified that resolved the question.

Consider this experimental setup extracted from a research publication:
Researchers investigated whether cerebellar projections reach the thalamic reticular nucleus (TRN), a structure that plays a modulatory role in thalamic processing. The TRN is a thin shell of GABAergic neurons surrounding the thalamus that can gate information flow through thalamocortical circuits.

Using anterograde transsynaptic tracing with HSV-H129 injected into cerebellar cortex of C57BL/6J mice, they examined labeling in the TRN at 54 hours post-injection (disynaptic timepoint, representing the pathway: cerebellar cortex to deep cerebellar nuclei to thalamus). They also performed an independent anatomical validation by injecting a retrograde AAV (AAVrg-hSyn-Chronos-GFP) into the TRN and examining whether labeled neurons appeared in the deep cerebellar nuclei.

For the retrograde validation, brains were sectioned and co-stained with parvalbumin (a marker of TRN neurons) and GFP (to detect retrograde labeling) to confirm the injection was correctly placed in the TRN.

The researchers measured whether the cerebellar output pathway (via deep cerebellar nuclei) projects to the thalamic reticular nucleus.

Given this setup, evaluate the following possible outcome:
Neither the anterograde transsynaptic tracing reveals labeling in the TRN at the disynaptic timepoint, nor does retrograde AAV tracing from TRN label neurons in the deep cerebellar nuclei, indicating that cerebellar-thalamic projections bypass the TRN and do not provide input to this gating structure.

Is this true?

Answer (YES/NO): NO